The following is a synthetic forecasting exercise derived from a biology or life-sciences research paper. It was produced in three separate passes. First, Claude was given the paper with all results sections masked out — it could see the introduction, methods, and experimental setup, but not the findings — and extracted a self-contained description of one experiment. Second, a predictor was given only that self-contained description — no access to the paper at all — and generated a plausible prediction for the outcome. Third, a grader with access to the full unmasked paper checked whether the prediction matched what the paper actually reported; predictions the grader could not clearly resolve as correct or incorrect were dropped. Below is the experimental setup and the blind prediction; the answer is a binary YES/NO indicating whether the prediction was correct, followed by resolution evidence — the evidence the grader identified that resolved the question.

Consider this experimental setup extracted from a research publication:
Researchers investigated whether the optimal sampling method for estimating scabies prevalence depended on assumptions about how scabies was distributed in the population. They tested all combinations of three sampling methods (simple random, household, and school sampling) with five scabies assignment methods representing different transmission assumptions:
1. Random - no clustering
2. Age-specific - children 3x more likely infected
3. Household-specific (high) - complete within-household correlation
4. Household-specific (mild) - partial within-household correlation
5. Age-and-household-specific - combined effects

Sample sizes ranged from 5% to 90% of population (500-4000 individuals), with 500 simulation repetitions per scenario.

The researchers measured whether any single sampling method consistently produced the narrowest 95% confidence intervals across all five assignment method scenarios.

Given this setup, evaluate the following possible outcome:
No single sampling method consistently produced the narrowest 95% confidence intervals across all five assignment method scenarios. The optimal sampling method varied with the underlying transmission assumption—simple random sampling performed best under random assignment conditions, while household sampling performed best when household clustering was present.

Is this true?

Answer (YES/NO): NO